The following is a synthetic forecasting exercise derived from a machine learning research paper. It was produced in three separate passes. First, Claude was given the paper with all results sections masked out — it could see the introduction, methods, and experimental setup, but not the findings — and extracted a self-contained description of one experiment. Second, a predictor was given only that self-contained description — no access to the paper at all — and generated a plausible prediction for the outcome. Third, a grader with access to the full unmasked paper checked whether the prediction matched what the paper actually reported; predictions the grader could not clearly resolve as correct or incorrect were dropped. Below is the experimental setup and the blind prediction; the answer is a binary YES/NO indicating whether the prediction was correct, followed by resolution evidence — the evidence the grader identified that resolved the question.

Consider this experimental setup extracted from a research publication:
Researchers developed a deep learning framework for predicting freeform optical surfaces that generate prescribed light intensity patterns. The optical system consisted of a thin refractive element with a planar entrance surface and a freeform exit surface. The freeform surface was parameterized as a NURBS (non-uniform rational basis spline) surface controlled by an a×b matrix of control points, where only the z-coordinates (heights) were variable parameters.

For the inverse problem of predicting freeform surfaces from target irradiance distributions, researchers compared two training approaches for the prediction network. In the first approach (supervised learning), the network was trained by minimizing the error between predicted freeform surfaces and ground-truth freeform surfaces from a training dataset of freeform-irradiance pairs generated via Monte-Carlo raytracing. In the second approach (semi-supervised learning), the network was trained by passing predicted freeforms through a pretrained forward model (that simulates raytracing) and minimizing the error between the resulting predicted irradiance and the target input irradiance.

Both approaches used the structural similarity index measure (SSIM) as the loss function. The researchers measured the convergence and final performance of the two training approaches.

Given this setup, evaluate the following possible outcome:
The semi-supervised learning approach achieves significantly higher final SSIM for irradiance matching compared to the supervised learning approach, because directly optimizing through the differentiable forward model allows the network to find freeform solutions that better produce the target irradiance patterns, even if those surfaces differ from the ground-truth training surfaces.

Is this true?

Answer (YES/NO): YES